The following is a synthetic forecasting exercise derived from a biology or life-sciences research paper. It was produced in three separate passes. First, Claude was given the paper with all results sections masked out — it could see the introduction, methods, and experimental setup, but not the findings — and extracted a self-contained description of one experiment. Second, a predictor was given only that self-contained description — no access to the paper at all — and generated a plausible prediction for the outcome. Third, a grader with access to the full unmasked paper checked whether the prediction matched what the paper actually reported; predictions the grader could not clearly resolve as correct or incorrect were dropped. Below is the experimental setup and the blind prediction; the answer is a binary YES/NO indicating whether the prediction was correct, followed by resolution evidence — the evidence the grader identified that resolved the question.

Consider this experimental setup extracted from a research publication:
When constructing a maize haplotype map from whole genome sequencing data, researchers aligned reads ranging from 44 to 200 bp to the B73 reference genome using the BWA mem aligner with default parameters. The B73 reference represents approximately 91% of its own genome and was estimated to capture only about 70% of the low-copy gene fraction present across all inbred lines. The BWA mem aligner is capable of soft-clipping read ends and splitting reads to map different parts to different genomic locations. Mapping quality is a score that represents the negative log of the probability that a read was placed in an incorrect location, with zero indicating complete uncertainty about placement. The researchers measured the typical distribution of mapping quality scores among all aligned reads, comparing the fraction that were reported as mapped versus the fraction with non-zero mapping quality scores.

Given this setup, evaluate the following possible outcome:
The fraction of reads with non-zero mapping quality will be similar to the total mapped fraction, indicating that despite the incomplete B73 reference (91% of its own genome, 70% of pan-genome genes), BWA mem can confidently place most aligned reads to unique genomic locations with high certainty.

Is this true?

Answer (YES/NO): NO